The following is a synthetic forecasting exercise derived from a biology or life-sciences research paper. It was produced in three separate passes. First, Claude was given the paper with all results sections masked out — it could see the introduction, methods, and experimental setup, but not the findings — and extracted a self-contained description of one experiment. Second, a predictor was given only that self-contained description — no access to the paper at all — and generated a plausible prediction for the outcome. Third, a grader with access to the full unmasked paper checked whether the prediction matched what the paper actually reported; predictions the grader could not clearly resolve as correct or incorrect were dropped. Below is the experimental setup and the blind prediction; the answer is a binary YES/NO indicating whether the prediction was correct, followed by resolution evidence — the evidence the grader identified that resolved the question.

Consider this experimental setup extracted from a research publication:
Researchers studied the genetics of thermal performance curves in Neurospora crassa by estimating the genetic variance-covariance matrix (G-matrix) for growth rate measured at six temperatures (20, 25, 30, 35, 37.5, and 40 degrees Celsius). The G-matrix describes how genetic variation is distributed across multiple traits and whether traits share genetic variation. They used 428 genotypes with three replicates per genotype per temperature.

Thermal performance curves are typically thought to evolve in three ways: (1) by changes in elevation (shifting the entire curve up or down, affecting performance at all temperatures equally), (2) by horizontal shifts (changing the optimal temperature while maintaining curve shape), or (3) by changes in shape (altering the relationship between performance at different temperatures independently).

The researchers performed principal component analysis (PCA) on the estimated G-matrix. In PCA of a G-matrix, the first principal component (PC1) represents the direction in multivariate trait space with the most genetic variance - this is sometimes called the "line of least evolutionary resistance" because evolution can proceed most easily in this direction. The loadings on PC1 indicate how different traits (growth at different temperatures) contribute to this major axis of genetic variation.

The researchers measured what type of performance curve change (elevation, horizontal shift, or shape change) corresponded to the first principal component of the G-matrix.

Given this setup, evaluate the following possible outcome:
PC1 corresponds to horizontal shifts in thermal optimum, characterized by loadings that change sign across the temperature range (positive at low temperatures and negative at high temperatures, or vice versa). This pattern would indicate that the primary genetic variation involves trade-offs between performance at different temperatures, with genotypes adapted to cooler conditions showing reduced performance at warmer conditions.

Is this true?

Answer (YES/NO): NO